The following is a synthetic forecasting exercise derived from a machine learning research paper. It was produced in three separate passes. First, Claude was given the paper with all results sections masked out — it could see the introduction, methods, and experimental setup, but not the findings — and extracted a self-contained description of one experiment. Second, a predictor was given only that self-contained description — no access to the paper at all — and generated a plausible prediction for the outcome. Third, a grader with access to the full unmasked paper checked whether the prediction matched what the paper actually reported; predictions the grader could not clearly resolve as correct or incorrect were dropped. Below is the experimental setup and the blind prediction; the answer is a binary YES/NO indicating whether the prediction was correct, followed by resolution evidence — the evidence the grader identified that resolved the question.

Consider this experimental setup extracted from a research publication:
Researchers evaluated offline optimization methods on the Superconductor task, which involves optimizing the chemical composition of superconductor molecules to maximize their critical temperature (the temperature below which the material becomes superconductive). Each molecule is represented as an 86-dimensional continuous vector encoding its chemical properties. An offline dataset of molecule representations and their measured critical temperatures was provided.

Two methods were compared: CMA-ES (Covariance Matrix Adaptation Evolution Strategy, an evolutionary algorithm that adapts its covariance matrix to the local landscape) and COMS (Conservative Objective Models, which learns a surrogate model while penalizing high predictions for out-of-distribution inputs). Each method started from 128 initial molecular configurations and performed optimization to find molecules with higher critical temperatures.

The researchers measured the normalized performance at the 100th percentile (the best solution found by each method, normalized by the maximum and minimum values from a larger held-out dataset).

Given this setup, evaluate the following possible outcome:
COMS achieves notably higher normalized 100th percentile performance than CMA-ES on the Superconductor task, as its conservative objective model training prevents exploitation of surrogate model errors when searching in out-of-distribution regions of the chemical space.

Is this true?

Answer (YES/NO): NO